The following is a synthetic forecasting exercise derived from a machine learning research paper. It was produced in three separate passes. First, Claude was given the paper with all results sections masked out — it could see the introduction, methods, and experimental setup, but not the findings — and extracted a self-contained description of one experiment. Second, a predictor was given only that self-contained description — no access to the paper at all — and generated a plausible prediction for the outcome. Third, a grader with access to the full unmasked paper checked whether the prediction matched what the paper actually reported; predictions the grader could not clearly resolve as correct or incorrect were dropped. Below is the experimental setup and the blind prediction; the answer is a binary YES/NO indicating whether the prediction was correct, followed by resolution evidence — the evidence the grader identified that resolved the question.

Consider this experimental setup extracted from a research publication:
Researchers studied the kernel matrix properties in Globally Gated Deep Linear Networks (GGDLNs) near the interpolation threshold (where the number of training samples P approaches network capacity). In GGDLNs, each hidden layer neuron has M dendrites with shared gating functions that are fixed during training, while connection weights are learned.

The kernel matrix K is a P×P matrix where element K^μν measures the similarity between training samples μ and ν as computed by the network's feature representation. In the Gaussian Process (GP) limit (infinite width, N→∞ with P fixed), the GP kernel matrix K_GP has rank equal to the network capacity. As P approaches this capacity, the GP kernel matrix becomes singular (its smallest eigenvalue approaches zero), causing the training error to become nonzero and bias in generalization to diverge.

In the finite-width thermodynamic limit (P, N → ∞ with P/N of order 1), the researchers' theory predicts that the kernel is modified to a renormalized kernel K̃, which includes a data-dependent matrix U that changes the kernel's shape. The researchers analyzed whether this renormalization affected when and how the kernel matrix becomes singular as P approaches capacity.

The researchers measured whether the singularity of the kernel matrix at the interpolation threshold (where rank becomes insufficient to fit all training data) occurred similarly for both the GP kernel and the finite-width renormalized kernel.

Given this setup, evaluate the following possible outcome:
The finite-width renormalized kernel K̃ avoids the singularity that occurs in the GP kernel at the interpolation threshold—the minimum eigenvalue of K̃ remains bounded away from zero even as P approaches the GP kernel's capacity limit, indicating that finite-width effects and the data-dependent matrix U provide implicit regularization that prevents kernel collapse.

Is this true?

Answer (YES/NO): NO